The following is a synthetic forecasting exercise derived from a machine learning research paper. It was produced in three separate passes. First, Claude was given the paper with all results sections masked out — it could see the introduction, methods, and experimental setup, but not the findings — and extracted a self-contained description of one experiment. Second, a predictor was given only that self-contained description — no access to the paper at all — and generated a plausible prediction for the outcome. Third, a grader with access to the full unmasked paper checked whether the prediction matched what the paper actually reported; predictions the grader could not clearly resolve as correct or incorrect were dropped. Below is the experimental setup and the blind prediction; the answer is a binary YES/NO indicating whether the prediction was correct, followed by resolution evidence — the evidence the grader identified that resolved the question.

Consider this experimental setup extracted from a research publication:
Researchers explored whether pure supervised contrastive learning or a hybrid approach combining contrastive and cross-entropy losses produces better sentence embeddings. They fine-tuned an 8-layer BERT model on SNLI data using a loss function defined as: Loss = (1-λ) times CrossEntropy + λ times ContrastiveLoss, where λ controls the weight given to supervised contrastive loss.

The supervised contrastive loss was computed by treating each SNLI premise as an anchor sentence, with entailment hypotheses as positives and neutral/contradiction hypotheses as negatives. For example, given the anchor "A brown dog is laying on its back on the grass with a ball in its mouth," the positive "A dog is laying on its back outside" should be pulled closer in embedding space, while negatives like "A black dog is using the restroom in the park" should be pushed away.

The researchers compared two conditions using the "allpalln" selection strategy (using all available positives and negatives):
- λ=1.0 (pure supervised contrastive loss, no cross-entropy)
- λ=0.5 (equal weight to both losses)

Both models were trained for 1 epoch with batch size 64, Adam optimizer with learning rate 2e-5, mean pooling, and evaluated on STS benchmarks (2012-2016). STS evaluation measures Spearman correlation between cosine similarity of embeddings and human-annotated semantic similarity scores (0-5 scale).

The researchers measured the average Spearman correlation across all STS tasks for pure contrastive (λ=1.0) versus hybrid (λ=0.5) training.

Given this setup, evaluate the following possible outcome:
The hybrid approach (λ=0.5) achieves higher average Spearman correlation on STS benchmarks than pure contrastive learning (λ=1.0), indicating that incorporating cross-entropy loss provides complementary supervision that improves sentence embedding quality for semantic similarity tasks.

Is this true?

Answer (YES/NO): YES